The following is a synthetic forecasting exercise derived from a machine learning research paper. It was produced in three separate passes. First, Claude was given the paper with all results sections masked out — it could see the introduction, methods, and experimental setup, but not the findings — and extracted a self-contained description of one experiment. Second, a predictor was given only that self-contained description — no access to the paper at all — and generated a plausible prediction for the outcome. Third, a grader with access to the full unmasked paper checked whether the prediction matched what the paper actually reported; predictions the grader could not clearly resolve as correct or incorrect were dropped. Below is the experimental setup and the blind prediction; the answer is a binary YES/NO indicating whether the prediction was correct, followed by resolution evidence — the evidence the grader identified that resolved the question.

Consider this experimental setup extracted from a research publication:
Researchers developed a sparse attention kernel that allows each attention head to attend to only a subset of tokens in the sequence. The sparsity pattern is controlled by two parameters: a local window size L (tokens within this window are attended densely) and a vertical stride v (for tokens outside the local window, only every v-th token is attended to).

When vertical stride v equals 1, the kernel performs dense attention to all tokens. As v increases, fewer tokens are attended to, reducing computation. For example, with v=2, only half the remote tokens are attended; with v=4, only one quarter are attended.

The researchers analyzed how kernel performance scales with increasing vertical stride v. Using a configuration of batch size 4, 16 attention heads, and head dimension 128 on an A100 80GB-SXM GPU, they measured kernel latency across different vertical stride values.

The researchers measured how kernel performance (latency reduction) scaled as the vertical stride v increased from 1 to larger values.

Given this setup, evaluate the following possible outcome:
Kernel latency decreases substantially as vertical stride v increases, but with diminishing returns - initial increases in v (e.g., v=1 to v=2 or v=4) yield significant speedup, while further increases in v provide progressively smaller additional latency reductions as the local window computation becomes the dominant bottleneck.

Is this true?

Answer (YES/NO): NO